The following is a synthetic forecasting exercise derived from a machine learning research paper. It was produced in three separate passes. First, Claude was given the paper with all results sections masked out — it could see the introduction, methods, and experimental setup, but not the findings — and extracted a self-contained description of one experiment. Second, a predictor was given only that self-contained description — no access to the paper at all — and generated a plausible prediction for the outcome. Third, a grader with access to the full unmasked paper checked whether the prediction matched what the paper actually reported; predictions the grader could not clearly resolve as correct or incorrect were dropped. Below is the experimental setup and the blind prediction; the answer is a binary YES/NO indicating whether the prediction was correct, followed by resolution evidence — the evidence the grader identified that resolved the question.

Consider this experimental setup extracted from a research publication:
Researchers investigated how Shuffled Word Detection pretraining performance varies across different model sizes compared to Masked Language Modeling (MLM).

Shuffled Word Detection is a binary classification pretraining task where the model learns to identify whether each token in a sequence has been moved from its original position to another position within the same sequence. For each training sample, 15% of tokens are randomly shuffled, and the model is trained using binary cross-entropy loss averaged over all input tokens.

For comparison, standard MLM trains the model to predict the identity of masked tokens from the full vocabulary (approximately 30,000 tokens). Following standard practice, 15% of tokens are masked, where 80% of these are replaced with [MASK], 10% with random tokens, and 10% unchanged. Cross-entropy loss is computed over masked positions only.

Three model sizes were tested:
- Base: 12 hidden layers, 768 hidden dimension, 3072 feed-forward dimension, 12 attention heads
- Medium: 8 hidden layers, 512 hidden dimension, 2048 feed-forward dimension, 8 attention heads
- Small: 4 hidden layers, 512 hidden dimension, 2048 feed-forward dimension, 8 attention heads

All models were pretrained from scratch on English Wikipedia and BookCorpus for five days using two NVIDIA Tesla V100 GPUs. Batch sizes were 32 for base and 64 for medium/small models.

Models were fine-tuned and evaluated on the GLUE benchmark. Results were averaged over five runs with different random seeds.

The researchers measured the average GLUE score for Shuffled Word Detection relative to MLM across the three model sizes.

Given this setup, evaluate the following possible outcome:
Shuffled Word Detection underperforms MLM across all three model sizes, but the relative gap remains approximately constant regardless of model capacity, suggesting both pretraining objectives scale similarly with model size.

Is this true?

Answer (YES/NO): NO